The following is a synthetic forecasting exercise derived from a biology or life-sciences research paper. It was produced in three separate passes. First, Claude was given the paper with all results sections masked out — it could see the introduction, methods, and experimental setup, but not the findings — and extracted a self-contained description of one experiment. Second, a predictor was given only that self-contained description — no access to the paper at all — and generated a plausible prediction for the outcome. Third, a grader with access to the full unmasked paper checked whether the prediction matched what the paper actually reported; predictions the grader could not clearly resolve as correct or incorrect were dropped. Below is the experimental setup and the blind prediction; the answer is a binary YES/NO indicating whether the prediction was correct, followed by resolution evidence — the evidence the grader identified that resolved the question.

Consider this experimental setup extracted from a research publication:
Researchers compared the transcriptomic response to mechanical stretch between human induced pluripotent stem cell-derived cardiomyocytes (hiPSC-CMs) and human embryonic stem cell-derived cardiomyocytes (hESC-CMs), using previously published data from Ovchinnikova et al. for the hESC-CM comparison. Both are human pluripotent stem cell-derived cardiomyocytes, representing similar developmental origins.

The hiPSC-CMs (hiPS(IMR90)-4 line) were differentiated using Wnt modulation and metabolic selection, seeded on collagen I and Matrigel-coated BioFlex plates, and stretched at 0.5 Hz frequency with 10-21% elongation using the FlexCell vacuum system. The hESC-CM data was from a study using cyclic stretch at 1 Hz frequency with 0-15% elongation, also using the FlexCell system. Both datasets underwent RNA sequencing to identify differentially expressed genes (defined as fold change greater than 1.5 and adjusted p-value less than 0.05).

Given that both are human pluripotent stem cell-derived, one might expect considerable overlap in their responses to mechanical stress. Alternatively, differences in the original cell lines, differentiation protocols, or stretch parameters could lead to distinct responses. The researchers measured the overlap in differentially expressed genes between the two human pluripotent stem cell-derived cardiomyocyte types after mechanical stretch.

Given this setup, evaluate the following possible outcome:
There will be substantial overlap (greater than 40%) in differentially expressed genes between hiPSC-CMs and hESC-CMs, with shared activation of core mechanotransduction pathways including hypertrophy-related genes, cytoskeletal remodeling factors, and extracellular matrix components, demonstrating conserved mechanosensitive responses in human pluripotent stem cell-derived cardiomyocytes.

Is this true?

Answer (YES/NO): NO